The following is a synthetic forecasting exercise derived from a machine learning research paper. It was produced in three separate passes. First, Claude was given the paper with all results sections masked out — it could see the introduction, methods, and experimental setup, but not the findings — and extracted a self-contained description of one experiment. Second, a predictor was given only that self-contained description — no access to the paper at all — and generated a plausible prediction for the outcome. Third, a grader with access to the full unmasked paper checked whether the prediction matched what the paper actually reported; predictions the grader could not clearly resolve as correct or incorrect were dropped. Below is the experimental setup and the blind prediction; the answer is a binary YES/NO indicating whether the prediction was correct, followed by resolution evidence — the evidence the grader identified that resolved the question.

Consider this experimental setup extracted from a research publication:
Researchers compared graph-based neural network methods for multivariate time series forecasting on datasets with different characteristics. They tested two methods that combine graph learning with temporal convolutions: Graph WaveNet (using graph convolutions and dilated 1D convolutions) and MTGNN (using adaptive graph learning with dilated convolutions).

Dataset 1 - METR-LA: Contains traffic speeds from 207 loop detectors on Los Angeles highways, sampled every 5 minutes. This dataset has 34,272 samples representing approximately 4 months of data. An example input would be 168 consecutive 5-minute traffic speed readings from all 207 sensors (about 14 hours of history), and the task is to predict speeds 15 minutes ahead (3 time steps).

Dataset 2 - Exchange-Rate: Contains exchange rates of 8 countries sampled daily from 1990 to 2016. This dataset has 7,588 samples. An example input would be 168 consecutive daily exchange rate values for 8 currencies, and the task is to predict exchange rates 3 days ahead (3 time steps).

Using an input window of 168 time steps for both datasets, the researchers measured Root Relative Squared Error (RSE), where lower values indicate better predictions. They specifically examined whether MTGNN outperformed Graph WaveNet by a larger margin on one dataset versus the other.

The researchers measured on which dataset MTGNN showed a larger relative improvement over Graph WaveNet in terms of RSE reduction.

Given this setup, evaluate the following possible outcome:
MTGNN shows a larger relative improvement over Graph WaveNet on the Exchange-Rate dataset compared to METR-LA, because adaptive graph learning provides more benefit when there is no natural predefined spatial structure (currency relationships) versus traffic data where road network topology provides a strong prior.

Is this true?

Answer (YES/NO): YES